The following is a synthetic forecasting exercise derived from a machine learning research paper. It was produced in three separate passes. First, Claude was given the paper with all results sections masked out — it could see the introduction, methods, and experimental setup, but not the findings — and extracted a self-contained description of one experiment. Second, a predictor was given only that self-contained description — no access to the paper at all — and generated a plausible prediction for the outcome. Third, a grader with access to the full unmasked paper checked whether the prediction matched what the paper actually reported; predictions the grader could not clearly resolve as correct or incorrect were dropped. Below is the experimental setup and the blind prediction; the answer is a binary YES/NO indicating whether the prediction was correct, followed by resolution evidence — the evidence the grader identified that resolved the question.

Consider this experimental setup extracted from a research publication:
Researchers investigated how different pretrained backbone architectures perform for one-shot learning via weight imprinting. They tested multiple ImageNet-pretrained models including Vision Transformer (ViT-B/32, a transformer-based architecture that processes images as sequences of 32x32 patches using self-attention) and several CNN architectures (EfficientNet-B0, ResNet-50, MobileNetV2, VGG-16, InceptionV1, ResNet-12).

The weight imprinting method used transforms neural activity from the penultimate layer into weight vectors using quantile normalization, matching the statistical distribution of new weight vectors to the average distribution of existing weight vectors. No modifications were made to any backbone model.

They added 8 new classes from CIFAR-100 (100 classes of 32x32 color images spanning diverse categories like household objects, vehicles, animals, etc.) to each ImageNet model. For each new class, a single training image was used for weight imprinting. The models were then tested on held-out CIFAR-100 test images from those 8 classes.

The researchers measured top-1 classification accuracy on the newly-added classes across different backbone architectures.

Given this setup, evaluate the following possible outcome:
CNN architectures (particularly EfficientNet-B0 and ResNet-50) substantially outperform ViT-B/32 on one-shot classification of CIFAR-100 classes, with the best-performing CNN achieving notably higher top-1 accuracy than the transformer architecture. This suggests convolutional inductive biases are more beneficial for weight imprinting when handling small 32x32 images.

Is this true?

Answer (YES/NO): NO